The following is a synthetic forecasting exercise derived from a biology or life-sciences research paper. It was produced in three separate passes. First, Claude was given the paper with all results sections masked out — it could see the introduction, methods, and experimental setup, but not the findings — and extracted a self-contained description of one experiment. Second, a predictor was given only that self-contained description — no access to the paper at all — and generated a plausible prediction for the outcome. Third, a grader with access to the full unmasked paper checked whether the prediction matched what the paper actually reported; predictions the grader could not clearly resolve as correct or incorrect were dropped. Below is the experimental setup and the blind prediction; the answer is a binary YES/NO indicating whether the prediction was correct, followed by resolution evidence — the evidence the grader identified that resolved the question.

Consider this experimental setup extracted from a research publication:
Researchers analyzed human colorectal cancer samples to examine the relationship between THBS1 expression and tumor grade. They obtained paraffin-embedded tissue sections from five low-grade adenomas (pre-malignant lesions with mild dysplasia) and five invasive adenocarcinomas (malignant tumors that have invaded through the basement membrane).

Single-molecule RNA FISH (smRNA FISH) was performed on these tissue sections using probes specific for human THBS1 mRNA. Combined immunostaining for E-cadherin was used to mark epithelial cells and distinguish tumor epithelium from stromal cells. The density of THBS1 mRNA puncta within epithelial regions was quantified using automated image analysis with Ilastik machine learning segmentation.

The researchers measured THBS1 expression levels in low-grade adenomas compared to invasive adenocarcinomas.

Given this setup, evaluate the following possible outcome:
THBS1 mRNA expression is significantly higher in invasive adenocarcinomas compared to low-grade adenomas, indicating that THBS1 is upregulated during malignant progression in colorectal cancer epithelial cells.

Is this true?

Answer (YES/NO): NO